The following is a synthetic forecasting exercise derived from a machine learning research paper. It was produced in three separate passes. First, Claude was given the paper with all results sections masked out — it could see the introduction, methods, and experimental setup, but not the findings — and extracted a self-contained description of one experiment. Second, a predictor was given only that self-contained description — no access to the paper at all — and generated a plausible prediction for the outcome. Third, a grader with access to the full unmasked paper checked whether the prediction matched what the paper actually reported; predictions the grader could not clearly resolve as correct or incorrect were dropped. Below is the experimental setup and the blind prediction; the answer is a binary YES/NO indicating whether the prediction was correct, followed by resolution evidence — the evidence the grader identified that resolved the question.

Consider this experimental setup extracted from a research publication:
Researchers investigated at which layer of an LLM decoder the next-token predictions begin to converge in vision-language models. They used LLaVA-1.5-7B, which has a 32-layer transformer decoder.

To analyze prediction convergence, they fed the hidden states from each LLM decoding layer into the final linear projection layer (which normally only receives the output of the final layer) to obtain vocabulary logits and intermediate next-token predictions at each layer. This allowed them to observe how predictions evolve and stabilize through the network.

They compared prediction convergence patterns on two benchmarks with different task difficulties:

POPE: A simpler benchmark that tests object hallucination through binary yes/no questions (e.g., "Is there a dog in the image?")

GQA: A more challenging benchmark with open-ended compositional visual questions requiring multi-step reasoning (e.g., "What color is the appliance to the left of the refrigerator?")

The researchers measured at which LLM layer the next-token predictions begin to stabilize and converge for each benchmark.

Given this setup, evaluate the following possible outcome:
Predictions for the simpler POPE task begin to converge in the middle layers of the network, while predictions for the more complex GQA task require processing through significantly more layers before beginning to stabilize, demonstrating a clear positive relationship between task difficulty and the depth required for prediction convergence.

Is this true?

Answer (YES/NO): YES